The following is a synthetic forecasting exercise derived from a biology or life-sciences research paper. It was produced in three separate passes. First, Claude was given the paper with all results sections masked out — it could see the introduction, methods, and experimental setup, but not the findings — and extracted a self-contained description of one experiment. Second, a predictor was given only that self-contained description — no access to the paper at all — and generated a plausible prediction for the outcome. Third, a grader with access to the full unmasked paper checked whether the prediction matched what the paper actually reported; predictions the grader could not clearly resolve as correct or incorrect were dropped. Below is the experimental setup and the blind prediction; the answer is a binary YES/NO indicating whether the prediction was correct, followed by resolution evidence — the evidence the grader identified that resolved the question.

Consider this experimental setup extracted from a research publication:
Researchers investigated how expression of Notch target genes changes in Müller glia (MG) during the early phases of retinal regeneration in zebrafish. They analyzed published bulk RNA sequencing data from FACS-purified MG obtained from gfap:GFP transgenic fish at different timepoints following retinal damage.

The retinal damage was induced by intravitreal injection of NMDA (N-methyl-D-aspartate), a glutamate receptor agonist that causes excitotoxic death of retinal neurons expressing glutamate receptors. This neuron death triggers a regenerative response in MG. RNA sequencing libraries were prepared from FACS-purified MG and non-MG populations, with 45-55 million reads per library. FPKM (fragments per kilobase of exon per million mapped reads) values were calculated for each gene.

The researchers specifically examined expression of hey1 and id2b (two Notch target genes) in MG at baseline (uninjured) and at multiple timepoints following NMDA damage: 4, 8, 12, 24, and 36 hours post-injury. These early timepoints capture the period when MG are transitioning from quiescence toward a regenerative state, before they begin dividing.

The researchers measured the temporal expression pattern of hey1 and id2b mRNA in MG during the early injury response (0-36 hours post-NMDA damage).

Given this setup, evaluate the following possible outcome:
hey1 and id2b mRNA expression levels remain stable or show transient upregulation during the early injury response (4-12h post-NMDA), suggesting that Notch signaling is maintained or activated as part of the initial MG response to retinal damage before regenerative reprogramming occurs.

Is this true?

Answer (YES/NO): NO